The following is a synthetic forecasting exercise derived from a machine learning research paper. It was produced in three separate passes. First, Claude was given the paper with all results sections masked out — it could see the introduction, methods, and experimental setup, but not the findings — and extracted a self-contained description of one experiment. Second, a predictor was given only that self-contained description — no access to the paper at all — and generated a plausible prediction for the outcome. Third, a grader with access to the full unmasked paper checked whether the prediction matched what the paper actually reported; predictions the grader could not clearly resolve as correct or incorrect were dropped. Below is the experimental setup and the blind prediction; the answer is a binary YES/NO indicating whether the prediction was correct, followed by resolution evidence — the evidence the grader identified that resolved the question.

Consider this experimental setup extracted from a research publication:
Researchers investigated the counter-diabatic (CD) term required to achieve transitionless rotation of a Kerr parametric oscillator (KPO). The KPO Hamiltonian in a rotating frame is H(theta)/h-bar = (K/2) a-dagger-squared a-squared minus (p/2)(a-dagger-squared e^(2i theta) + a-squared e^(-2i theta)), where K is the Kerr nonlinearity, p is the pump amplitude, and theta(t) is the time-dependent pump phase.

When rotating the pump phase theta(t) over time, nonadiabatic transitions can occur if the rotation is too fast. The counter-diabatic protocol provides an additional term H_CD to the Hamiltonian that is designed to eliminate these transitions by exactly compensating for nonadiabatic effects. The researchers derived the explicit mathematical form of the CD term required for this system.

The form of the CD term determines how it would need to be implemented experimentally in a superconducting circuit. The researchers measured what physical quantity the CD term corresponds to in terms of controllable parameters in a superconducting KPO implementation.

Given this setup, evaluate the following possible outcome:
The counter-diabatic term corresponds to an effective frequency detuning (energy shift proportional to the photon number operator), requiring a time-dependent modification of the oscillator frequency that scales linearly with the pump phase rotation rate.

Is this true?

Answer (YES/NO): YES